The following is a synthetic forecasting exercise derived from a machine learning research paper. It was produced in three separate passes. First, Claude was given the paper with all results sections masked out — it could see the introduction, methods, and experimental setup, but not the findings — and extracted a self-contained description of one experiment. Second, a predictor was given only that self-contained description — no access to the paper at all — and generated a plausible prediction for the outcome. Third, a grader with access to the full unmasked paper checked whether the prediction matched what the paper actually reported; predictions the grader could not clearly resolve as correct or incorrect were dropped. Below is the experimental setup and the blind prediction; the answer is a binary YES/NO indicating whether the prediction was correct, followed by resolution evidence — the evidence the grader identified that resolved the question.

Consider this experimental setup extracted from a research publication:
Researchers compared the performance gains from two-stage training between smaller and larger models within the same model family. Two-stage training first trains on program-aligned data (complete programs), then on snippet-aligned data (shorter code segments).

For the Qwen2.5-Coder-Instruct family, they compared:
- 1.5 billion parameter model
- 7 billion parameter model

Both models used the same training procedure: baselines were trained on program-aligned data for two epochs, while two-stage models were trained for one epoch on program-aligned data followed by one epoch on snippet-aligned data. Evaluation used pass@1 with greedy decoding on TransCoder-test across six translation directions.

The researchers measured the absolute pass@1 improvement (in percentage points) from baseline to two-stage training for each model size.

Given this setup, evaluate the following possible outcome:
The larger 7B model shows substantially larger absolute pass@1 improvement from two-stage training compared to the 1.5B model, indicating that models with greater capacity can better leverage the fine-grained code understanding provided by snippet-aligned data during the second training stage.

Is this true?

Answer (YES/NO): YES